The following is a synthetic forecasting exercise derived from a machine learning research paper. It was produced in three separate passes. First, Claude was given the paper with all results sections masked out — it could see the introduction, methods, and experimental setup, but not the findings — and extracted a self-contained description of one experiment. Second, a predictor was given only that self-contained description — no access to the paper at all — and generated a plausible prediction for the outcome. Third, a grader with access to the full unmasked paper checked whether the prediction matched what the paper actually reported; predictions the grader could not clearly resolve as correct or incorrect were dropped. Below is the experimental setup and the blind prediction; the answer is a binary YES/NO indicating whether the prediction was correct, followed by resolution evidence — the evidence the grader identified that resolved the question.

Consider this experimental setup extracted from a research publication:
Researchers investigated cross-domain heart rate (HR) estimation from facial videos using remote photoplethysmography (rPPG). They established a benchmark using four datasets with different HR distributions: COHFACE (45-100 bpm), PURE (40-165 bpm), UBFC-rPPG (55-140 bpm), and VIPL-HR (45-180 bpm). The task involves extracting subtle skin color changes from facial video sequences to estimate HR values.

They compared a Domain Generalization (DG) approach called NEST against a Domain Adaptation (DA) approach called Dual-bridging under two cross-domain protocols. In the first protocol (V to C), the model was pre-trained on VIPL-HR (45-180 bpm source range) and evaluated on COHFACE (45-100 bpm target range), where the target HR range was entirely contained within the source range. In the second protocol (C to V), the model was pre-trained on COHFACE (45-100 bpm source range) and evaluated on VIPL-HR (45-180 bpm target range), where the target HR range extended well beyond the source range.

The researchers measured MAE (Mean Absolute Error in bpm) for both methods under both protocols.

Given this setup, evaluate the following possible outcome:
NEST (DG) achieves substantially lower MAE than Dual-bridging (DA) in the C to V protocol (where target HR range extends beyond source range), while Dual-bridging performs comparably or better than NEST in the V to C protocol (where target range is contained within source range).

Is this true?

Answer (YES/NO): NO